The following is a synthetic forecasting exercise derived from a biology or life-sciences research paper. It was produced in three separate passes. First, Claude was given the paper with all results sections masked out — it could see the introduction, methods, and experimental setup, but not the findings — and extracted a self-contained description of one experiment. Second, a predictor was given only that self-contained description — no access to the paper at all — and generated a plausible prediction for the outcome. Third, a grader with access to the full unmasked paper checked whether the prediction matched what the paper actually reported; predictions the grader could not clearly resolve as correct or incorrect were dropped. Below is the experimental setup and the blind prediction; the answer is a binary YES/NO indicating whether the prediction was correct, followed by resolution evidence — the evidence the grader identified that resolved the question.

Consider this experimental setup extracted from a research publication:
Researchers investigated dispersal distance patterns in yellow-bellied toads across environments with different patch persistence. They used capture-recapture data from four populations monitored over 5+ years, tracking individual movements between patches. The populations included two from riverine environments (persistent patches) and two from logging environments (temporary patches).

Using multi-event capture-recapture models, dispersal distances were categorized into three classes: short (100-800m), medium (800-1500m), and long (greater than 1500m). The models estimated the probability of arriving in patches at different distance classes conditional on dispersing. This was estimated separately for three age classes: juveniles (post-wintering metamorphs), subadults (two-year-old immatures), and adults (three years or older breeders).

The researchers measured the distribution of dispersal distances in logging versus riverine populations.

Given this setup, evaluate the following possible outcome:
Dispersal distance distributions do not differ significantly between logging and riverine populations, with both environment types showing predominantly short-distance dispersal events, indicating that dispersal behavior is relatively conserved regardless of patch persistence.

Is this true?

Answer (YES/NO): NO